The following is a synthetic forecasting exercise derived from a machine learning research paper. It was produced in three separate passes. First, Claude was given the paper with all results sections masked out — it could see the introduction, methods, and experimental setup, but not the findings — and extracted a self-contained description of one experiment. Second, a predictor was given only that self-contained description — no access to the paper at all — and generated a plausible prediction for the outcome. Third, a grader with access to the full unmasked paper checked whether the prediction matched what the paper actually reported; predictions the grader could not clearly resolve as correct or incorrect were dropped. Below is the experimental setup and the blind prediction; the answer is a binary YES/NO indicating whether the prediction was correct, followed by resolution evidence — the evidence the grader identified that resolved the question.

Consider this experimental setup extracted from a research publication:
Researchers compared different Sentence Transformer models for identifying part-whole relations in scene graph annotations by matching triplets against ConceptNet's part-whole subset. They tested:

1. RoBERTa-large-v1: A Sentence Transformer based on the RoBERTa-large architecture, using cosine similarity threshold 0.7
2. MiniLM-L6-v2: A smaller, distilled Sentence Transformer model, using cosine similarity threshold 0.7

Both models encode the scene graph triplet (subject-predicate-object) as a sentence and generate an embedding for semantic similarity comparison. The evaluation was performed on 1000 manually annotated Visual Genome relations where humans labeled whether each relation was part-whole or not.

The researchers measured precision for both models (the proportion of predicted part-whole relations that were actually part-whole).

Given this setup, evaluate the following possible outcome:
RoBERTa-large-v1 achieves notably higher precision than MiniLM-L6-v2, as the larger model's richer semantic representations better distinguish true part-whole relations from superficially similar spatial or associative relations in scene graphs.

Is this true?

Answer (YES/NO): NO